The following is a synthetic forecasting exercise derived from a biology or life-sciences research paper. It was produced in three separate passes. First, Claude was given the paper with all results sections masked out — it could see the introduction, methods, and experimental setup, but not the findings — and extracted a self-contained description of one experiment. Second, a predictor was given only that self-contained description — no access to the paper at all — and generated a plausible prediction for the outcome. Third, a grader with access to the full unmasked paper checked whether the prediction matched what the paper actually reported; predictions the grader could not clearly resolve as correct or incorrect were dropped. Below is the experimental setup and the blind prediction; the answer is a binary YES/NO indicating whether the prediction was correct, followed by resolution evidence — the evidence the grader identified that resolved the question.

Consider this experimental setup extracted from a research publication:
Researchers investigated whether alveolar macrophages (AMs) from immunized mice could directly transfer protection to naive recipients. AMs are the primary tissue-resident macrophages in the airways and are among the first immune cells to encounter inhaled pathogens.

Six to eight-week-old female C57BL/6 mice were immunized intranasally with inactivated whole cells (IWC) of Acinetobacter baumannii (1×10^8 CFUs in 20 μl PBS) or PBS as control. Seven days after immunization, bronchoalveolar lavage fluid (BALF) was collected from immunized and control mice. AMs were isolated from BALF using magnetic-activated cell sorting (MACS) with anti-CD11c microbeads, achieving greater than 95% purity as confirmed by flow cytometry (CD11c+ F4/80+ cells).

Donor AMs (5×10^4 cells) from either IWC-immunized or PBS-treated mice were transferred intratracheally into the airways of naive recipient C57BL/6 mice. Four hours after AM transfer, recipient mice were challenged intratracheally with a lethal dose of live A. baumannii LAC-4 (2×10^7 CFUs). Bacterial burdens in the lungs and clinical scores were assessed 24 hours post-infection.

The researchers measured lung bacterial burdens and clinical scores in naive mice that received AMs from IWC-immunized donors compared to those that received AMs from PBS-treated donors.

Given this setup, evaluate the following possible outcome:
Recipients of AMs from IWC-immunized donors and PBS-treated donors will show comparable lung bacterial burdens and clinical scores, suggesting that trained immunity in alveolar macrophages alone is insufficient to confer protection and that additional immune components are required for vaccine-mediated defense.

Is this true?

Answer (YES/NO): NO